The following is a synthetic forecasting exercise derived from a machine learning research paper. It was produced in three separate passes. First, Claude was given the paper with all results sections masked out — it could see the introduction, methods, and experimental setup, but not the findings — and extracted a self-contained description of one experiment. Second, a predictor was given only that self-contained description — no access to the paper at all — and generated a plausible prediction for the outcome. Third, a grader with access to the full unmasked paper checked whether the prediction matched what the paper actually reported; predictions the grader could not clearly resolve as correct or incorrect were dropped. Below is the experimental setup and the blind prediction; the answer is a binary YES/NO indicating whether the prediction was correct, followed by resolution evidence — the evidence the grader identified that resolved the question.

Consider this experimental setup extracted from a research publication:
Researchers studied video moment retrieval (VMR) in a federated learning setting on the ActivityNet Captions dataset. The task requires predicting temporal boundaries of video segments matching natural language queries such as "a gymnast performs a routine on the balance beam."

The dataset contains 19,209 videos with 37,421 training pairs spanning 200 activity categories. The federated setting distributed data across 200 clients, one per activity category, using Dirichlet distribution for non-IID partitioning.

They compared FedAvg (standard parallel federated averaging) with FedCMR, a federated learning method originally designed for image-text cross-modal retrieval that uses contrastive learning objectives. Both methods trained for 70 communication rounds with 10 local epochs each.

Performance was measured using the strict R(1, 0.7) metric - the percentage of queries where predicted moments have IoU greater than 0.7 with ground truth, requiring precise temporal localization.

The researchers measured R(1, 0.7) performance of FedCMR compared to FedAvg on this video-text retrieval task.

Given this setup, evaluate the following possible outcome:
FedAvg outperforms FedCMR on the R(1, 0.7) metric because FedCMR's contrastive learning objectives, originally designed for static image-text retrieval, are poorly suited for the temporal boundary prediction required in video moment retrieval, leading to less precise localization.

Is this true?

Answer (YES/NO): YES